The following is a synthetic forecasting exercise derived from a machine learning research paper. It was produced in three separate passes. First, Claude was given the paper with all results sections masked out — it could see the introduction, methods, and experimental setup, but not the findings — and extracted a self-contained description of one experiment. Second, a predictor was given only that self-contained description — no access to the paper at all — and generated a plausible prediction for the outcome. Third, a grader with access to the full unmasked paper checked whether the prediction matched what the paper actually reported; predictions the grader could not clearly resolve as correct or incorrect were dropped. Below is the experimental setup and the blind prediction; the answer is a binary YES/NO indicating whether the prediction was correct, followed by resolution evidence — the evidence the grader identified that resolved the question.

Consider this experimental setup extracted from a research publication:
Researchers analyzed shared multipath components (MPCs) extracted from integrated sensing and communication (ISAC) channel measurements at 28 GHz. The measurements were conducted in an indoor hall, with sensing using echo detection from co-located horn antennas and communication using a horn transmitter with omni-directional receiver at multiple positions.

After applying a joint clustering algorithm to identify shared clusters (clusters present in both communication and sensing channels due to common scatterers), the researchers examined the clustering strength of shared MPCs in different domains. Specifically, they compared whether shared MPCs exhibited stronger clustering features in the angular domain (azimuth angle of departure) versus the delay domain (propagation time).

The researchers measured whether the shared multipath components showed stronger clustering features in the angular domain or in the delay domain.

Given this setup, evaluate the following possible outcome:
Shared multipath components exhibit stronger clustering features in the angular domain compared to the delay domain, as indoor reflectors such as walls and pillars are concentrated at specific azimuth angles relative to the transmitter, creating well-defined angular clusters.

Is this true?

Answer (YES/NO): YES